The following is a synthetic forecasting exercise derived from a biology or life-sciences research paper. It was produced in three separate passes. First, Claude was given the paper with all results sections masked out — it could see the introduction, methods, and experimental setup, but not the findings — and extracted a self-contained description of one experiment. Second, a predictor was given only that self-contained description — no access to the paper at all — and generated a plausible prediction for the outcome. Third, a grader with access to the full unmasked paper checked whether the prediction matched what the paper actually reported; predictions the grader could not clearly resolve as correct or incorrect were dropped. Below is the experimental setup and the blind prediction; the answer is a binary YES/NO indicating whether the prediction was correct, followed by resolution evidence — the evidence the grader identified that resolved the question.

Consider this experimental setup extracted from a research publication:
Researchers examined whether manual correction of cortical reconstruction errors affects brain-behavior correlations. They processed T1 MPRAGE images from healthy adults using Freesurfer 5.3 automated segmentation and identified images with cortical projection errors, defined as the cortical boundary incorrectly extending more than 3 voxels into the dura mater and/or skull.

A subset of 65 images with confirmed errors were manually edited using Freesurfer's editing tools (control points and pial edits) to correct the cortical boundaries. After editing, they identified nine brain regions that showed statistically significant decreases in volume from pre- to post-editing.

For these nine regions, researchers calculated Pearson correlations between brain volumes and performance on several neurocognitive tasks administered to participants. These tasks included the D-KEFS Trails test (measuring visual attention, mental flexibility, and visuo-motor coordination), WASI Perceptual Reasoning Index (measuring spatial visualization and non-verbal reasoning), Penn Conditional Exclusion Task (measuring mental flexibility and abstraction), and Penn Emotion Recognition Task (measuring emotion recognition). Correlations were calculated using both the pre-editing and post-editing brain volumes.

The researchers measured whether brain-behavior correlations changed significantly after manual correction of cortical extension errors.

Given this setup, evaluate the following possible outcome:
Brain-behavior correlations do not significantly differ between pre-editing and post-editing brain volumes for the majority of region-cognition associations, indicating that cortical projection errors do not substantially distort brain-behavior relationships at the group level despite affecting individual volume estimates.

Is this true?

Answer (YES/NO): YES